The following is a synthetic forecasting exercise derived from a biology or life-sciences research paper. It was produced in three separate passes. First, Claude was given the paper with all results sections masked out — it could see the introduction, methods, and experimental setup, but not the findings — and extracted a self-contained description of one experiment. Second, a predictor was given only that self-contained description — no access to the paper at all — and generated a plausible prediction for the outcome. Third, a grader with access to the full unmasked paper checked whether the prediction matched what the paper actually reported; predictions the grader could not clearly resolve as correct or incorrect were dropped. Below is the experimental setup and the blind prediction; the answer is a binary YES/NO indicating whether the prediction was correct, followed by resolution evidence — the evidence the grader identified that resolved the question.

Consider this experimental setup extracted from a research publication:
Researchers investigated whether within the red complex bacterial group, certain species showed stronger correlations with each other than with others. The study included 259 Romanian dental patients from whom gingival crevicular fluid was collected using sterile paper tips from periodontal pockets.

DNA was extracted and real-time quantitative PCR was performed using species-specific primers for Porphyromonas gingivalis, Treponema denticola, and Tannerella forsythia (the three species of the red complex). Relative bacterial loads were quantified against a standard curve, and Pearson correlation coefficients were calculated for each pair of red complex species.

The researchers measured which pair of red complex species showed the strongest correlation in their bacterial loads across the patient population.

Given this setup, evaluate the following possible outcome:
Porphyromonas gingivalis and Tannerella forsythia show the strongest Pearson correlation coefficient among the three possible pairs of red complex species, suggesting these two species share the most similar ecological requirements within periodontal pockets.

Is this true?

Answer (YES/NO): NO